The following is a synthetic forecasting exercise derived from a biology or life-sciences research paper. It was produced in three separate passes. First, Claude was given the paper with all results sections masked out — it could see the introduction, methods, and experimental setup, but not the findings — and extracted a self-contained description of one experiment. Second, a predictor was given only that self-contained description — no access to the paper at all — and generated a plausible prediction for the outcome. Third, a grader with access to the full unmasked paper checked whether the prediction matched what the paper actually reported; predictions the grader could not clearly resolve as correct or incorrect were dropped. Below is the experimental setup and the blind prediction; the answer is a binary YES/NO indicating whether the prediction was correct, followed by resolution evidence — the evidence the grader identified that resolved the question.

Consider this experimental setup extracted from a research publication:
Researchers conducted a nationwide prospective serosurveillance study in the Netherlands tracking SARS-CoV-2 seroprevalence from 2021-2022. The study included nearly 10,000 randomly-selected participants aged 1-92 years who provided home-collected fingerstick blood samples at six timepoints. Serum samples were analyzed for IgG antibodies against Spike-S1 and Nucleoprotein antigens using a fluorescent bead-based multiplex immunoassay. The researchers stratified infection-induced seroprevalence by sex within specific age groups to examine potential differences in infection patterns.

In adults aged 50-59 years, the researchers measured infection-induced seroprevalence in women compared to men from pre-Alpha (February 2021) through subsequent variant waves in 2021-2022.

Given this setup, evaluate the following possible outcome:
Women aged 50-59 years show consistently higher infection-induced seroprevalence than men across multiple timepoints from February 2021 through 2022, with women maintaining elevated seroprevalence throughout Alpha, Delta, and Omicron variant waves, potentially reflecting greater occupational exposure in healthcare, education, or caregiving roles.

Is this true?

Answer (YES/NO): YES